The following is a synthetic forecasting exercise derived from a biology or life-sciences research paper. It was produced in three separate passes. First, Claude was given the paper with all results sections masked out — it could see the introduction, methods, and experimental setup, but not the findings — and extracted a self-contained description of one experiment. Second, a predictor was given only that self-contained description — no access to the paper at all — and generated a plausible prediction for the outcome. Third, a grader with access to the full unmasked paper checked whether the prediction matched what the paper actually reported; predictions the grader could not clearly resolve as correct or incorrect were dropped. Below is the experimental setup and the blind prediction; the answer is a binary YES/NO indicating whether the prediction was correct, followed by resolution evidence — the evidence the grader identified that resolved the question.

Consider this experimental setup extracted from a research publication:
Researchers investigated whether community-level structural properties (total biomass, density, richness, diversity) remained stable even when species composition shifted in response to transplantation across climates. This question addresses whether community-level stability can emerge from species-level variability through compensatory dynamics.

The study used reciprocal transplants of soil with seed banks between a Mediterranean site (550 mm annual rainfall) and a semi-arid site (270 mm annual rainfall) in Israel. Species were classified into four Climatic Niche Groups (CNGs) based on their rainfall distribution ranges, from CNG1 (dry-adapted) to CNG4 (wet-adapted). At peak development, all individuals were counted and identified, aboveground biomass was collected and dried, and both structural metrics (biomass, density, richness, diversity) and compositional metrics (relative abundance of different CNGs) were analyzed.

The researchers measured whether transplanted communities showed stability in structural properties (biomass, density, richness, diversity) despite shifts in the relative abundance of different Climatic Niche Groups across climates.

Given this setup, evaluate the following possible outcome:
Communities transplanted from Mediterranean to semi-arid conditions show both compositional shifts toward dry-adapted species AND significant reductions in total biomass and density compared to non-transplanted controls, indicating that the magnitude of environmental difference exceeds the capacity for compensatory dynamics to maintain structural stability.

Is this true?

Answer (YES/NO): NO